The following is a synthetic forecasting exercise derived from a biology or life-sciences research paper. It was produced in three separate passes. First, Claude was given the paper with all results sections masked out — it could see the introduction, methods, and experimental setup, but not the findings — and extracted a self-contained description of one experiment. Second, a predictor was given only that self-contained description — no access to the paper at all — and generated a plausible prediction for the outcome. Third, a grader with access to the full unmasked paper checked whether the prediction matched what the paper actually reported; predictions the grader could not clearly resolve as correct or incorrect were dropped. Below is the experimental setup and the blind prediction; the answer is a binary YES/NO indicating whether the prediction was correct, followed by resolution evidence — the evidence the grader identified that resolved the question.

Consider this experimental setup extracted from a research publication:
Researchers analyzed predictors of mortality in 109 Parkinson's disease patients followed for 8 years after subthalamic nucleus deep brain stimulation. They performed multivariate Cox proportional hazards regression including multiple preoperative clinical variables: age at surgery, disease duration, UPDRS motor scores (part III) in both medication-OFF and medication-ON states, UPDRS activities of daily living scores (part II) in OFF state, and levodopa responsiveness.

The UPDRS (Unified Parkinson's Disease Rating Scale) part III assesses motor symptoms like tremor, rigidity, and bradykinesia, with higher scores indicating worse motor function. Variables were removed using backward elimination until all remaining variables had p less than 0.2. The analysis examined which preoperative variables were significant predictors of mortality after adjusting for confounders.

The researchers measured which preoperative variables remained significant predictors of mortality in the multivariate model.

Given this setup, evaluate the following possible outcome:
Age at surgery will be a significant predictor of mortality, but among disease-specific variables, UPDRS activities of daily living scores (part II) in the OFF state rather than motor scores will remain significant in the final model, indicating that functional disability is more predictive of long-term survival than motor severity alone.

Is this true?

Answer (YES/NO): NO